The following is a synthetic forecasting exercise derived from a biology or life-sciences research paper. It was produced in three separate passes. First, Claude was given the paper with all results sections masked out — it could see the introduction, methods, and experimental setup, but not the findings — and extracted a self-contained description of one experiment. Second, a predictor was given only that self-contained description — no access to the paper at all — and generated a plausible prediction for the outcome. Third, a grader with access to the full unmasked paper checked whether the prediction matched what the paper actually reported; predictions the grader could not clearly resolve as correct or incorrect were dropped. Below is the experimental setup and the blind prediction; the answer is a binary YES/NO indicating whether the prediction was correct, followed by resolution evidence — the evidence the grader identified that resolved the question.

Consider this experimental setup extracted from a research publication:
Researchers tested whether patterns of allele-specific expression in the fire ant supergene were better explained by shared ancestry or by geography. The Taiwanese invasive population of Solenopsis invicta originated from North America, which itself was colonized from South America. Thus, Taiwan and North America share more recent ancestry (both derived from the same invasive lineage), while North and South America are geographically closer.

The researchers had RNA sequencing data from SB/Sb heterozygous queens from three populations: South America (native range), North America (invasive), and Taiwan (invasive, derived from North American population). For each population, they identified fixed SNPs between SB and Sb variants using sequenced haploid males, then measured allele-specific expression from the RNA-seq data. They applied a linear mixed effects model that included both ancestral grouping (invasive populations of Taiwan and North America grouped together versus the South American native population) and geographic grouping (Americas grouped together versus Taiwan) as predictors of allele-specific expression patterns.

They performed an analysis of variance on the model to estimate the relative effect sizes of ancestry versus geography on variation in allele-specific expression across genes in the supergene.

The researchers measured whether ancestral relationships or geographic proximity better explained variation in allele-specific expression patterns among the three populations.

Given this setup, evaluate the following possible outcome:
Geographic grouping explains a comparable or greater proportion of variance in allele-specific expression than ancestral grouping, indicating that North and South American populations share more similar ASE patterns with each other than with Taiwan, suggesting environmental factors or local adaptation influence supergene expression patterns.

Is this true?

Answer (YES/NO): NO